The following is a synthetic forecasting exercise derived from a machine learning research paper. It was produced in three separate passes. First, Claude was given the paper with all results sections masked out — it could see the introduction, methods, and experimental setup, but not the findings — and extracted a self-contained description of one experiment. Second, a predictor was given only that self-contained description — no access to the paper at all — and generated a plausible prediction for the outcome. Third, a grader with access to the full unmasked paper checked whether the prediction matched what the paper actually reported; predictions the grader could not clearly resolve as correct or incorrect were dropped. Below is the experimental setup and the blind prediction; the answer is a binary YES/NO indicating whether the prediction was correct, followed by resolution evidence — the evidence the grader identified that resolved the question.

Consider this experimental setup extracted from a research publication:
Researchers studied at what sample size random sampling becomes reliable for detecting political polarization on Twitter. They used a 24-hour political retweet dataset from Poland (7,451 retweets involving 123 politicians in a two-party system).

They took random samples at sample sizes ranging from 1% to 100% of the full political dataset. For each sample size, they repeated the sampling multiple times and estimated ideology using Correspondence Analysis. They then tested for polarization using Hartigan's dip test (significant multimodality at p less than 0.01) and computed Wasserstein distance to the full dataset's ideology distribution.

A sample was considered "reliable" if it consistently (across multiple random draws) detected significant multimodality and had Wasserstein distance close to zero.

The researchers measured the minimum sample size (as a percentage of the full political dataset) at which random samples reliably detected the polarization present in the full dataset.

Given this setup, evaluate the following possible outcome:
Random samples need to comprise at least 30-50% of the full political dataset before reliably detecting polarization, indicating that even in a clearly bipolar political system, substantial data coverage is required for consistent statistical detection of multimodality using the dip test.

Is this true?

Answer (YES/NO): YES